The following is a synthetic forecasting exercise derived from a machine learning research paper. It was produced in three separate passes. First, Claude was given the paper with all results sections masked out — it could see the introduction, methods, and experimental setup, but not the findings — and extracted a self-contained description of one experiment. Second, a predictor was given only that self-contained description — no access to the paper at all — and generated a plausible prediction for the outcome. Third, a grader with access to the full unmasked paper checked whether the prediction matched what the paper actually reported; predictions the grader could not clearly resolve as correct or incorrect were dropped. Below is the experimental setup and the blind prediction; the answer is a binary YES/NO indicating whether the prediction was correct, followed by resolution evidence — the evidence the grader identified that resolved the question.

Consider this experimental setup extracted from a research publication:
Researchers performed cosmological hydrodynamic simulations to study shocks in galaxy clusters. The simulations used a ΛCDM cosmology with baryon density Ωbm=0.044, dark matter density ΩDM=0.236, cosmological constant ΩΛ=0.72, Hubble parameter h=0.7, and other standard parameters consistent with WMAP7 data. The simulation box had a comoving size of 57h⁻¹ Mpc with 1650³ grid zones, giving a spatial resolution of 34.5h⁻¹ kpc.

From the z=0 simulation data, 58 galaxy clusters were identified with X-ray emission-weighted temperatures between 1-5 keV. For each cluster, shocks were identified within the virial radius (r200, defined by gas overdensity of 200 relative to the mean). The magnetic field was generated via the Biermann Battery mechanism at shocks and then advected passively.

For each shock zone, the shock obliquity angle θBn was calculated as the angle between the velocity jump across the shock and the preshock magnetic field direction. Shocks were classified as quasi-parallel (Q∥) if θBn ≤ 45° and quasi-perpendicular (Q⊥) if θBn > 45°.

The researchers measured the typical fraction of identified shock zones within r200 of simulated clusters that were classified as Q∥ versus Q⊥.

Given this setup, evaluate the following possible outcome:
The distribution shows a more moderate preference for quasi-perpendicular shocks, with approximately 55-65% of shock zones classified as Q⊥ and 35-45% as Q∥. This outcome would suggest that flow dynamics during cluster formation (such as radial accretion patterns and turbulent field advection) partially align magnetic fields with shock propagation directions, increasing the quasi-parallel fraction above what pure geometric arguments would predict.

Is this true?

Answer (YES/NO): NO